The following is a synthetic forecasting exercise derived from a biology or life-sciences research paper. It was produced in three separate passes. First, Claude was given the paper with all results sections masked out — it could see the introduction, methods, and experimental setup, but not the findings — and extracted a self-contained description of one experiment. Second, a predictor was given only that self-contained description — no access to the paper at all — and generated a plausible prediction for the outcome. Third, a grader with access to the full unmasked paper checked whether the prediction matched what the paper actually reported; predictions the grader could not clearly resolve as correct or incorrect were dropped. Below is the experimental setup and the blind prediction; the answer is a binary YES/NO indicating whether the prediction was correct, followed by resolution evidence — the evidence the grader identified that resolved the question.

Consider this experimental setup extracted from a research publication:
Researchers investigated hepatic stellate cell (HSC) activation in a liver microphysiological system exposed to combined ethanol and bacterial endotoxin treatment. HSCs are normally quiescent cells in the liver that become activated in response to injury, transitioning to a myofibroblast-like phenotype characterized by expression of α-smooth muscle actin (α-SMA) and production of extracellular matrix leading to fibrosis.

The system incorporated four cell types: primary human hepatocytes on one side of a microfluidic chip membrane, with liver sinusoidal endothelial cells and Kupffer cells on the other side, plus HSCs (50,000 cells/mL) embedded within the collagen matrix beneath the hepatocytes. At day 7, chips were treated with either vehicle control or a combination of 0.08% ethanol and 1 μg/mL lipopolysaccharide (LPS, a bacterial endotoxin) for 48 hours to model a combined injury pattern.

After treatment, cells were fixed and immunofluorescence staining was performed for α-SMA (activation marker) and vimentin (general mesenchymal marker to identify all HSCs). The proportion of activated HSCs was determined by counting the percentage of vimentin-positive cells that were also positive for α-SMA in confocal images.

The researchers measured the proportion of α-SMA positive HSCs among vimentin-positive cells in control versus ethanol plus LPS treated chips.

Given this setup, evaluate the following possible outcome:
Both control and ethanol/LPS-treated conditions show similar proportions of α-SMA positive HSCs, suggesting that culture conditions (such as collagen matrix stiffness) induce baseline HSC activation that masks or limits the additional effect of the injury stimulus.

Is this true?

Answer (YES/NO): NO